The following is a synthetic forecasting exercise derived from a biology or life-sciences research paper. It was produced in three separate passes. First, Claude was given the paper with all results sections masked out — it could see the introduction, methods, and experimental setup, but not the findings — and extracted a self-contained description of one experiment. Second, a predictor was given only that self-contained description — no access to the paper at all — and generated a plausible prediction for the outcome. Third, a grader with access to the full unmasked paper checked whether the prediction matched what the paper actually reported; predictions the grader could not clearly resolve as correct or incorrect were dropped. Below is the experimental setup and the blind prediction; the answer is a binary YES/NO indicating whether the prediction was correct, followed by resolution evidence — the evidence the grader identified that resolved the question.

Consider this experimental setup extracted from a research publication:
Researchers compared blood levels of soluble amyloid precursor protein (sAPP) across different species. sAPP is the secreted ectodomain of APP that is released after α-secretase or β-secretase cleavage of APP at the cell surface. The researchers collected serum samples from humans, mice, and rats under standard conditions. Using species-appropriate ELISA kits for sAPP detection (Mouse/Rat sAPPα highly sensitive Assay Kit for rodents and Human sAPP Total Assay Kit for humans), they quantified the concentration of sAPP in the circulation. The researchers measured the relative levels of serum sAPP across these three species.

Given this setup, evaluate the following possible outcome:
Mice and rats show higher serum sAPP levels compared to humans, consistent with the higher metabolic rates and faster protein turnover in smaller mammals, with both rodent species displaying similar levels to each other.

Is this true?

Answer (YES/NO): NO